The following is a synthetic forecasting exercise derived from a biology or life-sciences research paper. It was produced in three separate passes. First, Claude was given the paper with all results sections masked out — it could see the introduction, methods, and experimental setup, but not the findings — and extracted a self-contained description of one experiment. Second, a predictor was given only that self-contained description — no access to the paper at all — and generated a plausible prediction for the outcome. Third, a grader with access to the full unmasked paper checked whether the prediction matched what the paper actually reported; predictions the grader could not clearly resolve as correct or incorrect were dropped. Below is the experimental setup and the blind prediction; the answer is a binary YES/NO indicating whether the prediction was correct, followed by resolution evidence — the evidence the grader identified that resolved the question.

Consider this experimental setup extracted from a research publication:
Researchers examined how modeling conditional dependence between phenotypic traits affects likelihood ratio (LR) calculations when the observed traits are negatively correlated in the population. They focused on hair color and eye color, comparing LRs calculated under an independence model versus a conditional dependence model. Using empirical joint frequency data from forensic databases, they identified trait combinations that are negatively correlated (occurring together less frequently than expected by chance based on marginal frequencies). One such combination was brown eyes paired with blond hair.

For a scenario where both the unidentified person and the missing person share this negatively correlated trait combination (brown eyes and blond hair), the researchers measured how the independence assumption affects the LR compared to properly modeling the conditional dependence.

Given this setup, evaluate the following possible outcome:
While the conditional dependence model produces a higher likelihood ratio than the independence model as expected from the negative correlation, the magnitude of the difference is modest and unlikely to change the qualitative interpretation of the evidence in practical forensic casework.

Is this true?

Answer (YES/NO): YES